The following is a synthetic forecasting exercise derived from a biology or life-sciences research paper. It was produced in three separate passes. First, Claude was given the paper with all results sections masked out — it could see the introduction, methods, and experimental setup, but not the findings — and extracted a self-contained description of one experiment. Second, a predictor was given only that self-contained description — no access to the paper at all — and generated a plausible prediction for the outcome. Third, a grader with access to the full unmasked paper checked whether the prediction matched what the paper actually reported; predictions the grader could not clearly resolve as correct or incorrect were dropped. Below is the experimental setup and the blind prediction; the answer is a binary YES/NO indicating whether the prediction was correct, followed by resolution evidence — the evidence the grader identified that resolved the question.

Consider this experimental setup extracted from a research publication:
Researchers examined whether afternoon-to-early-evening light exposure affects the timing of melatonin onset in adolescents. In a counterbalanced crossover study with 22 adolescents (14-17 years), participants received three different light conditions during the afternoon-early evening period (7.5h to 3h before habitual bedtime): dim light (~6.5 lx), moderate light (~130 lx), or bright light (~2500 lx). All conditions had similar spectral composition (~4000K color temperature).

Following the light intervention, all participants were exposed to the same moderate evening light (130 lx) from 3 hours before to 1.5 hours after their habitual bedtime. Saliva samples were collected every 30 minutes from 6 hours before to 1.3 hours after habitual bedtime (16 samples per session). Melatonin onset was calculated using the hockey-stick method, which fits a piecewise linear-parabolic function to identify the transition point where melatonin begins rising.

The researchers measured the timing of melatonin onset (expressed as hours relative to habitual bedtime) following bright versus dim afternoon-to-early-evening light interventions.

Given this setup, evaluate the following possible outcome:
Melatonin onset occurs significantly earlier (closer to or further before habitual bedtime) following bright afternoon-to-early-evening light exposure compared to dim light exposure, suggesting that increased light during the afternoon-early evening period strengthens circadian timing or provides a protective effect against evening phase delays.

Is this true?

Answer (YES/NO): NO